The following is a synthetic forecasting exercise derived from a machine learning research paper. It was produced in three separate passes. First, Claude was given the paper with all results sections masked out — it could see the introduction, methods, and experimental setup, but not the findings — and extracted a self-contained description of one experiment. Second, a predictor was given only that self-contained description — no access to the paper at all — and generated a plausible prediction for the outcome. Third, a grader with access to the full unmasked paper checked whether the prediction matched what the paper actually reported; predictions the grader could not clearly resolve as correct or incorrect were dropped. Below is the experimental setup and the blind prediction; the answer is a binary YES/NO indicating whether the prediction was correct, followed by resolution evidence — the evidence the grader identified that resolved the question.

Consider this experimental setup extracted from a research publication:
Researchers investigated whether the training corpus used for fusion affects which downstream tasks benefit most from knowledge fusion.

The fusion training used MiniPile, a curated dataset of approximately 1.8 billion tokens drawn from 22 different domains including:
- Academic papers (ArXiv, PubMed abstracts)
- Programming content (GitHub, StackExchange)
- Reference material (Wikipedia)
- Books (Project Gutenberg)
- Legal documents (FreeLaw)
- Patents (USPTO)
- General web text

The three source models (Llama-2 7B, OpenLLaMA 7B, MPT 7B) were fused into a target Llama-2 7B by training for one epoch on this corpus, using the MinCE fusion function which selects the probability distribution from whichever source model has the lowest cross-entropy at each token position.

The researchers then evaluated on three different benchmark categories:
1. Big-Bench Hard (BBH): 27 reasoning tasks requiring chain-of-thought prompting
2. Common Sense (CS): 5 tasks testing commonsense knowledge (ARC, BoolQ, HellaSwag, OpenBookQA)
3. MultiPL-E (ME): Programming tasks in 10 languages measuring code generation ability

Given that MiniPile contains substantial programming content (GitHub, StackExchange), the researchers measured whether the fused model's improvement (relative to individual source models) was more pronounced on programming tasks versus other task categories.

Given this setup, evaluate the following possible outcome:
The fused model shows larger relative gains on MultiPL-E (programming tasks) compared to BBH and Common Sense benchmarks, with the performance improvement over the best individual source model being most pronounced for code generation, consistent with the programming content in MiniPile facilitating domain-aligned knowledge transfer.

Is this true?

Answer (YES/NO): NO